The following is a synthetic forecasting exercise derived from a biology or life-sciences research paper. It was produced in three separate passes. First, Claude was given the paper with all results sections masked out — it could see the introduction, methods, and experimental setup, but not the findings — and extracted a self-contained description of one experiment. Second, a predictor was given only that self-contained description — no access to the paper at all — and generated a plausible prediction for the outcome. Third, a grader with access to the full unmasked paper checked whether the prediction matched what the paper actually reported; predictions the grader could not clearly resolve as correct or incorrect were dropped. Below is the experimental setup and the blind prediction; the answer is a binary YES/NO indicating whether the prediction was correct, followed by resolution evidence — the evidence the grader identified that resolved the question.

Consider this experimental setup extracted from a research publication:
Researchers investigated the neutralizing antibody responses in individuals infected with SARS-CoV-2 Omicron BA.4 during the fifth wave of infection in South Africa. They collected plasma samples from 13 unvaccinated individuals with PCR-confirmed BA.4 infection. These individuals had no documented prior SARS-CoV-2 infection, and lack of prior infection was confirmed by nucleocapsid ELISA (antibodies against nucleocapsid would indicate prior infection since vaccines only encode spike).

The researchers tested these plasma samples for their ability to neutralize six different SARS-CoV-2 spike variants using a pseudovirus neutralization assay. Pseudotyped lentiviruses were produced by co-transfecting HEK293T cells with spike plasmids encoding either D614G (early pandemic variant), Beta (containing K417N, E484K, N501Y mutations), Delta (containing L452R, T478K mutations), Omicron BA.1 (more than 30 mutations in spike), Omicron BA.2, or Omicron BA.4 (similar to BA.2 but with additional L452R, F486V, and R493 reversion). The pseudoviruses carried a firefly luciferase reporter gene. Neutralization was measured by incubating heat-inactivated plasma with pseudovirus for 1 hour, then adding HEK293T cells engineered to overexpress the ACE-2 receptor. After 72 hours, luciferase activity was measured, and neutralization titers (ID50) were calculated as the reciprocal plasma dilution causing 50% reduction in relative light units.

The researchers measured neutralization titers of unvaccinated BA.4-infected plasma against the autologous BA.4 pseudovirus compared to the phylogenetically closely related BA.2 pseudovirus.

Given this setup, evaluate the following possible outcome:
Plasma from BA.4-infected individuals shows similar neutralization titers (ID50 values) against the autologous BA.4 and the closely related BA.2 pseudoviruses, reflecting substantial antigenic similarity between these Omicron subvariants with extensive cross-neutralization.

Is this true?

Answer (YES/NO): YES